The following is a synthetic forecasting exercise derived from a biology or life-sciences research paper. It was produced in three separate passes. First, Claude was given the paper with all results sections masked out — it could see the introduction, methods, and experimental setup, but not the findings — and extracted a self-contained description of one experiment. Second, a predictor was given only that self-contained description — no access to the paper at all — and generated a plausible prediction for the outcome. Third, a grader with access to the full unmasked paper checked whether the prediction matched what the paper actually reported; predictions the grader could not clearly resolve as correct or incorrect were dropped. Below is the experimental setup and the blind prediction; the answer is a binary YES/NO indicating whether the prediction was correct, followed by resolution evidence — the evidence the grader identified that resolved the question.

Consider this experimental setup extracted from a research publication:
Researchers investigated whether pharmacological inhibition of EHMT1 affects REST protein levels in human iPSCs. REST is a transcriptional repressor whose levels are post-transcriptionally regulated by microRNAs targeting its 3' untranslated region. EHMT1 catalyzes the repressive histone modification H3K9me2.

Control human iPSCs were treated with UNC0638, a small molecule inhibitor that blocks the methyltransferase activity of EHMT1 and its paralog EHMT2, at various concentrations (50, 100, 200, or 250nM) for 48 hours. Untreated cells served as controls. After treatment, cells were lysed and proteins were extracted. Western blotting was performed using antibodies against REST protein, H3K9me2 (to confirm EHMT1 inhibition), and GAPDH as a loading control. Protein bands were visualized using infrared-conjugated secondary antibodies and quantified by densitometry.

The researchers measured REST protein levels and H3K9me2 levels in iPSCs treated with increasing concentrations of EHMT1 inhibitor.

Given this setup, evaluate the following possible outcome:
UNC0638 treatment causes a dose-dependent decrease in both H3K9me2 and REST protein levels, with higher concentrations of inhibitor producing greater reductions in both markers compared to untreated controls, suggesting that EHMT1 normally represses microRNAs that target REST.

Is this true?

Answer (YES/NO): YES